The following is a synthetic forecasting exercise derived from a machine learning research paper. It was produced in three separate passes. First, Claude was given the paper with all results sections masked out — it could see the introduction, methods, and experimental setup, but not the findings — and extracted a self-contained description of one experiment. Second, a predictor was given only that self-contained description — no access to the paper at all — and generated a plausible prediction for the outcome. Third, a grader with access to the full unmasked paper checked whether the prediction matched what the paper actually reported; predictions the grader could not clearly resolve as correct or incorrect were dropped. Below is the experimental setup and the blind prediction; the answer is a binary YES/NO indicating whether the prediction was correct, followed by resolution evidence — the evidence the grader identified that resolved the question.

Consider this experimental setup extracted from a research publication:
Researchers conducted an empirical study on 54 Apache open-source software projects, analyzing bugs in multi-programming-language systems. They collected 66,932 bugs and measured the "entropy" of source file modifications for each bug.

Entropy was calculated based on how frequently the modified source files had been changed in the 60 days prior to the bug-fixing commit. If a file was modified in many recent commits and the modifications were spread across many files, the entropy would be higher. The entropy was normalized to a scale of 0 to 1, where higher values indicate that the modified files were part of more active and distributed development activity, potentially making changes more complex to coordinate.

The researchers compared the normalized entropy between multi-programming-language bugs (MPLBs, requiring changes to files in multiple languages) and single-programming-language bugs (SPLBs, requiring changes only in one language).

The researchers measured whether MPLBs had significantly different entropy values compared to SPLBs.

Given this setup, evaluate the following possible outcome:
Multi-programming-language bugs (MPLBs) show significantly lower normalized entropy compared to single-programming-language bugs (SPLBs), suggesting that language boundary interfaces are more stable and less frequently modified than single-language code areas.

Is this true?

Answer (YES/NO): NO